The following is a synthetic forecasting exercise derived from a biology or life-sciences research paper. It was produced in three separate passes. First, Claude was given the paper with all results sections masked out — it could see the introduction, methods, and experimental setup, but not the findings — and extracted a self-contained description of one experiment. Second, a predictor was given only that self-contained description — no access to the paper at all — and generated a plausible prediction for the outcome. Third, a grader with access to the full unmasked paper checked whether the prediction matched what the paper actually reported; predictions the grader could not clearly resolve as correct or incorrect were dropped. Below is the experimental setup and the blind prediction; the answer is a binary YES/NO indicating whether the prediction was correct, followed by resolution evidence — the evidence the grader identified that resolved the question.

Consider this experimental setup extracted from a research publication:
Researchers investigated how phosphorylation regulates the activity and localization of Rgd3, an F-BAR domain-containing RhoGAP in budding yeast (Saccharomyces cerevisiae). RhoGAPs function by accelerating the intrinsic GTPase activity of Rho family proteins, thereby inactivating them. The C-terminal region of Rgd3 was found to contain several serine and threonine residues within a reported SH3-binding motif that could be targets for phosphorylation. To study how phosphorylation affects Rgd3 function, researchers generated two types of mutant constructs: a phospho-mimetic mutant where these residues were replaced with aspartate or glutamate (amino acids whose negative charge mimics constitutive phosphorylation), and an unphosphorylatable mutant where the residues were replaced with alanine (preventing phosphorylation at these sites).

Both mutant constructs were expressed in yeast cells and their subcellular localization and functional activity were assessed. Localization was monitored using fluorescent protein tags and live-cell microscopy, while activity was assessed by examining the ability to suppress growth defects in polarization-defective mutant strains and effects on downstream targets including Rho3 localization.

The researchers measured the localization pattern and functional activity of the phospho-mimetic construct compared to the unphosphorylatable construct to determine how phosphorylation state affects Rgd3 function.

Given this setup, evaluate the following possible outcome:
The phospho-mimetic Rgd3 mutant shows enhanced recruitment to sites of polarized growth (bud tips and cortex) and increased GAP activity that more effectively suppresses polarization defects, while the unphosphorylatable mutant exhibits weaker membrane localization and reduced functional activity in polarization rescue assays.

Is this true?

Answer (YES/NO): NO